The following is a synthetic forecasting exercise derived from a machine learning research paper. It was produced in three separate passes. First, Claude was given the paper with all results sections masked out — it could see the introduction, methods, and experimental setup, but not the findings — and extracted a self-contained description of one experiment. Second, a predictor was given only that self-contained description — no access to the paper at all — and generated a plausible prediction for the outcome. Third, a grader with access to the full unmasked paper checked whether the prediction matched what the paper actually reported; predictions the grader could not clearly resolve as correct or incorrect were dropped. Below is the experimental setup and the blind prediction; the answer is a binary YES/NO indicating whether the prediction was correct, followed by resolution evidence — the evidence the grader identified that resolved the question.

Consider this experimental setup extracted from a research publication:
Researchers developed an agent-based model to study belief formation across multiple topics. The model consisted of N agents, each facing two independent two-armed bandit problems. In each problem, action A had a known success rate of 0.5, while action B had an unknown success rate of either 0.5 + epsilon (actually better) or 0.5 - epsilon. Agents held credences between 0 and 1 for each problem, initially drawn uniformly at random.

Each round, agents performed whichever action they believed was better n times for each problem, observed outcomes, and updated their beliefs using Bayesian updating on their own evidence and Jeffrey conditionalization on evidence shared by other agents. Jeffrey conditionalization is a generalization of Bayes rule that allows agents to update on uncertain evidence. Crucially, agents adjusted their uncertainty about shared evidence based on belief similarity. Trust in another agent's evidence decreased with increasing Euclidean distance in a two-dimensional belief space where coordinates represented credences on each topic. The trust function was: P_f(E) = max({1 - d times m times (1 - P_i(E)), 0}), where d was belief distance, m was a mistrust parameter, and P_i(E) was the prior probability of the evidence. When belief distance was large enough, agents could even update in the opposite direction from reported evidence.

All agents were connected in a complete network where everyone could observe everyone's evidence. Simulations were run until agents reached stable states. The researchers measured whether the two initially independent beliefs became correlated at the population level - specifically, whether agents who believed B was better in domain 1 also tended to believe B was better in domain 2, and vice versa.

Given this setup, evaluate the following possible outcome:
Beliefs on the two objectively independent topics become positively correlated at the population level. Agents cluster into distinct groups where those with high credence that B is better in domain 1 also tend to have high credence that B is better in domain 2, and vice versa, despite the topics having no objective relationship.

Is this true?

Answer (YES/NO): YES